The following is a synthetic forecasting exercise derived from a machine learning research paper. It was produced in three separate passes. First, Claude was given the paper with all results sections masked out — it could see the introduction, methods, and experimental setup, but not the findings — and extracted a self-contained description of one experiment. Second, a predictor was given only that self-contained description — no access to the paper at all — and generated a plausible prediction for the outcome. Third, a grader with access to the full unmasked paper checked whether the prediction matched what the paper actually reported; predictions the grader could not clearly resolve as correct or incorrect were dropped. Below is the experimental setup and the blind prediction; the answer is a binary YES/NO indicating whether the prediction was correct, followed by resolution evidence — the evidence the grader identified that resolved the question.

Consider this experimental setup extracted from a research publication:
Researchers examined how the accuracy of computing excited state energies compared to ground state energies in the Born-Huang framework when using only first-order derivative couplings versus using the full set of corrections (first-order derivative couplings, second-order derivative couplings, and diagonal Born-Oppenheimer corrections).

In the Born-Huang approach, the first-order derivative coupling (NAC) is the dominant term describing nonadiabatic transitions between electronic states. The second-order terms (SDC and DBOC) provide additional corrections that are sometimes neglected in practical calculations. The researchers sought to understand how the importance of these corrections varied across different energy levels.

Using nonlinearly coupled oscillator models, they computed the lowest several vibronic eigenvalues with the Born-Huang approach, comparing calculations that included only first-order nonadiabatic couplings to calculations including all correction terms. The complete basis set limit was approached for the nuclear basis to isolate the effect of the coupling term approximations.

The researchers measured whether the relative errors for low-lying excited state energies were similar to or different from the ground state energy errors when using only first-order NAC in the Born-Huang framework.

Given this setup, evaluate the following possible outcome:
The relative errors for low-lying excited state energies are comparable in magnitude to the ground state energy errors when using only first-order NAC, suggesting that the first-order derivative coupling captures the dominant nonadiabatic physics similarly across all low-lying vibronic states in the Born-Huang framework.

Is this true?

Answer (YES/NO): YES